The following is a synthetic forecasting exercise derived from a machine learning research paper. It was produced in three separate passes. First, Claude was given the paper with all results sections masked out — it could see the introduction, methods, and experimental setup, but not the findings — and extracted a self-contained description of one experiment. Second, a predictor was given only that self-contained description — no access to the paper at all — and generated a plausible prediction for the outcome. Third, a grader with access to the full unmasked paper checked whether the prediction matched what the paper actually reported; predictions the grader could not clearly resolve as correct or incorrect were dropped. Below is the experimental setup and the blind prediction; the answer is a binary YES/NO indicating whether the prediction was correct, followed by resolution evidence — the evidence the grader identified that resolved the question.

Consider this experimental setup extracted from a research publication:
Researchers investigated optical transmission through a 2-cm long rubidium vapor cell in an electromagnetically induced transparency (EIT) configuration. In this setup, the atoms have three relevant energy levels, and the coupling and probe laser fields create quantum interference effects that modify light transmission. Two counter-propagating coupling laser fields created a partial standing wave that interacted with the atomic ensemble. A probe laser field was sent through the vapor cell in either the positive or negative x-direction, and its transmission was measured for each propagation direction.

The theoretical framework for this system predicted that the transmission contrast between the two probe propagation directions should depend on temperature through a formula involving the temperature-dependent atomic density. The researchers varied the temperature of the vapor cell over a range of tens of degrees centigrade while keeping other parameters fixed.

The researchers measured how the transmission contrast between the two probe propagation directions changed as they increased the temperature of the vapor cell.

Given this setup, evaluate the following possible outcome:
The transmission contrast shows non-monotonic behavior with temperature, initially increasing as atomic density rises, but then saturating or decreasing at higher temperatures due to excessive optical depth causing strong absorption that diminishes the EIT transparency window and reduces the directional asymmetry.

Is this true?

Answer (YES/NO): NO